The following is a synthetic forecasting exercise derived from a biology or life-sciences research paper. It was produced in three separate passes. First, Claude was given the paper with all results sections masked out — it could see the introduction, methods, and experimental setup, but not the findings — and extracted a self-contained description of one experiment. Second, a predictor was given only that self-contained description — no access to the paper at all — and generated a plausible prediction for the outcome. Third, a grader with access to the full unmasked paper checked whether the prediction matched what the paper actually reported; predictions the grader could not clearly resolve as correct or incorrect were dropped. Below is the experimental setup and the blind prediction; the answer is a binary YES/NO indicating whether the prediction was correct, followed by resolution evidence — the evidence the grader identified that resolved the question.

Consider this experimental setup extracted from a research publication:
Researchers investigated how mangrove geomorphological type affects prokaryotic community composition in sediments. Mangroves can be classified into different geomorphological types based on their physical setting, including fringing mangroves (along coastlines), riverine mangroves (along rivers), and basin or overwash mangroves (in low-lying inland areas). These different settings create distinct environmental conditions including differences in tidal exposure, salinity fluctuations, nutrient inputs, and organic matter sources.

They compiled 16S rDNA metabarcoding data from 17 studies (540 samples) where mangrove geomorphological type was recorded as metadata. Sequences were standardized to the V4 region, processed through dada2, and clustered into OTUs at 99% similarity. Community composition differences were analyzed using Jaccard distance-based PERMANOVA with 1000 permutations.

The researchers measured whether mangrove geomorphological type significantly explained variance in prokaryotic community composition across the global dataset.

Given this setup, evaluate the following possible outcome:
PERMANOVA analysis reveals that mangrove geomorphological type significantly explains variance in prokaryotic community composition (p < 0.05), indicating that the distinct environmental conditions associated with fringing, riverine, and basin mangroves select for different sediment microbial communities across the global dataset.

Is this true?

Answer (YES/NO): YES